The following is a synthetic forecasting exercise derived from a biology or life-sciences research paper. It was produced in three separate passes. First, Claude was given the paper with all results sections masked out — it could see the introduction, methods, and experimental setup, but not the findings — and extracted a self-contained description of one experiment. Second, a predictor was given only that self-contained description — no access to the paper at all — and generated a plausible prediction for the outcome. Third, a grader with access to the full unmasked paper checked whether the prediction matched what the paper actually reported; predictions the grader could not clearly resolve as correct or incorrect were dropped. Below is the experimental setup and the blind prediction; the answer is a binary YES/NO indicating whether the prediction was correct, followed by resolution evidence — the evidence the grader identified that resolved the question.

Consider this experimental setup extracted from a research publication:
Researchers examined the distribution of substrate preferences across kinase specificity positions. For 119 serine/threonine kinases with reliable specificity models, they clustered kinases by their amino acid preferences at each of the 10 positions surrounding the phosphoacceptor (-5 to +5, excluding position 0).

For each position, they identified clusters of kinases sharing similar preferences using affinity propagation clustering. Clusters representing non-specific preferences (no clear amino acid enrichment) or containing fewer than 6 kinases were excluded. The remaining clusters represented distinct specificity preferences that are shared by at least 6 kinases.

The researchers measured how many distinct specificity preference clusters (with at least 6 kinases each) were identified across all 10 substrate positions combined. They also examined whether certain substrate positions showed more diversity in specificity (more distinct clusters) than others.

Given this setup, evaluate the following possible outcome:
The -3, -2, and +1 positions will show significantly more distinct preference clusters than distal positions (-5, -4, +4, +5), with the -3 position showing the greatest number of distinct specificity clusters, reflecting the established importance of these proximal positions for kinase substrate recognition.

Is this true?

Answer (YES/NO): NO